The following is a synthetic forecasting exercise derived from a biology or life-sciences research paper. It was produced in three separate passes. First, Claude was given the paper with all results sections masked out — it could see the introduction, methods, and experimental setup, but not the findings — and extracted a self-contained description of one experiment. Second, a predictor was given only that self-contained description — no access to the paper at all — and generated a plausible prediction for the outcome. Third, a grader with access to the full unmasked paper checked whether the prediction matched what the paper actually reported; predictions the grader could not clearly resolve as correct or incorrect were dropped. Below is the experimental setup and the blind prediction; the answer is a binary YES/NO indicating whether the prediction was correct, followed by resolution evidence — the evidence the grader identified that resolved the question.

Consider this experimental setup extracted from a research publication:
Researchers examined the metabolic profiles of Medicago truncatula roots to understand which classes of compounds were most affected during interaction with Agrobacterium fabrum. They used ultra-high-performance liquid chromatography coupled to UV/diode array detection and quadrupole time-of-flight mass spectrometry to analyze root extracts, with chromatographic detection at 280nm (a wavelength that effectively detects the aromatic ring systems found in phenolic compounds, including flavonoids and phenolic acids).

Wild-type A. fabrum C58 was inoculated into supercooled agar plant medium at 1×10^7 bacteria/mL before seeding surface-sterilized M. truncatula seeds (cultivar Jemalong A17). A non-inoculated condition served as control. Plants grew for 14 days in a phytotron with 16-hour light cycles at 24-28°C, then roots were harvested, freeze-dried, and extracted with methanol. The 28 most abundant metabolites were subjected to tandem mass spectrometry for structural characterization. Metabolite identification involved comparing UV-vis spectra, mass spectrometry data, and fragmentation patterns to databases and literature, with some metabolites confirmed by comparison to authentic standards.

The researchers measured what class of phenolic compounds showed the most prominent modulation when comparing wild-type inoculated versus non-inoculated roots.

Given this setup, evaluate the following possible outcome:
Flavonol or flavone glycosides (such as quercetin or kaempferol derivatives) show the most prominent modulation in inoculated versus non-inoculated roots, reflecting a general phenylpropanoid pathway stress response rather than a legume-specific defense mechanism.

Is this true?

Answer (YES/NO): NO